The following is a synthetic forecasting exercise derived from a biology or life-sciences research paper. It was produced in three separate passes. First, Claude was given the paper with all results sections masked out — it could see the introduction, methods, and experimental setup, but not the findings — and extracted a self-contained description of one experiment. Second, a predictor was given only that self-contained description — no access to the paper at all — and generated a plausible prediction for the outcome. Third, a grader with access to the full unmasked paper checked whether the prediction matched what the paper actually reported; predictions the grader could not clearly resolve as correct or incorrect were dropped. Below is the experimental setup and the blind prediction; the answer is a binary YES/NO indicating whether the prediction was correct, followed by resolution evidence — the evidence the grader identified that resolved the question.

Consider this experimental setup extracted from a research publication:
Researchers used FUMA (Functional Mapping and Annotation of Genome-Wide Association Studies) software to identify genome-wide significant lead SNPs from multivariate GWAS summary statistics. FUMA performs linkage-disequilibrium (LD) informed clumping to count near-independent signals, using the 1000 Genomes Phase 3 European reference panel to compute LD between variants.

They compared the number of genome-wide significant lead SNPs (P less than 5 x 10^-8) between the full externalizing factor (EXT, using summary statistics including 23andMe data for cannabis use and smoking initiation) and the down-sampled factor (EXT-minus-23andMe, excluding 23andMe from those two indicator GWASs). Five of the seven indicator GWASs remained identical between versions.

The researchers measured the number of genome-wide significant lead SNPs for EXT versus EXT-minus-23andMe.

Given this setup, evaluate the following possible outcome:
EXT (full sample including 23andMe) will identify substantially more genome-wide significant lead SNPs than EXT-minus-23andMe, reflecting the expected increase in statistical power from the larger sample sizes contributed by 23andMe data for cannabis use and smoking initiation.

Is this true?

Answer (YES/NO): YES